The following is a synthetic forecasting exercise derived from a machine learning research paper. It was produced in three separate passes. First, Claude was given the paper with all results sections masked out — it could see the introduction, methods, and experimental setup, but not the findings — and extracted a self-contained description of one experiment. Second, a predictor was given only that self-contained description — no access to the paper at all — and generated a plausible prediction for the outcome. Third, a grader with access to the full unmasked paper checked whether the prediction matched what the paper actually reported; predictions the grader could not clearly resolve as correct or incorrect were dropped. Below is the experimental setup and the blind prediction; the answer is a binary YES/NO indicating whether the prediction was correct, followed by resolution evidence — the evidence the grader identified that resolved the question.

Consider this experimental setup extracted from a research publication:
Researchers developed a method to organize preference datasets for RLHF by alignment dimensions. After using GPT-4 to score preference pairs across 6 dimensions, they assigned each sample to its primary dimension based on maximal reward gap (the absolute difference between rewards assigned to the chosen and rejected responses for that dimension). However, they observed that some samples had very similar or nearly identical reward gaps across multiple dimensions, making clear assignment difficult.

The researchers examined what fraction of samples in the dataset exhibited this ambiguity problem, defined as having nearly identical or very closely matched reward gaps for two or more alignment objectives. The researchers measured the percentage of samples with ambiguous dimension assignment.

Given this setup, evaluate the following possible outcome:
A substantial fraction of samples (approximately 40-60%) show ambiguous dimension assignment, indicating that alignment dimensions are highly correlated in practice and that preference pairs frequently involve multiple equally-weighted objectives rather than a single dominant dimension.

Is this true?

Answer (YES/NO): NO